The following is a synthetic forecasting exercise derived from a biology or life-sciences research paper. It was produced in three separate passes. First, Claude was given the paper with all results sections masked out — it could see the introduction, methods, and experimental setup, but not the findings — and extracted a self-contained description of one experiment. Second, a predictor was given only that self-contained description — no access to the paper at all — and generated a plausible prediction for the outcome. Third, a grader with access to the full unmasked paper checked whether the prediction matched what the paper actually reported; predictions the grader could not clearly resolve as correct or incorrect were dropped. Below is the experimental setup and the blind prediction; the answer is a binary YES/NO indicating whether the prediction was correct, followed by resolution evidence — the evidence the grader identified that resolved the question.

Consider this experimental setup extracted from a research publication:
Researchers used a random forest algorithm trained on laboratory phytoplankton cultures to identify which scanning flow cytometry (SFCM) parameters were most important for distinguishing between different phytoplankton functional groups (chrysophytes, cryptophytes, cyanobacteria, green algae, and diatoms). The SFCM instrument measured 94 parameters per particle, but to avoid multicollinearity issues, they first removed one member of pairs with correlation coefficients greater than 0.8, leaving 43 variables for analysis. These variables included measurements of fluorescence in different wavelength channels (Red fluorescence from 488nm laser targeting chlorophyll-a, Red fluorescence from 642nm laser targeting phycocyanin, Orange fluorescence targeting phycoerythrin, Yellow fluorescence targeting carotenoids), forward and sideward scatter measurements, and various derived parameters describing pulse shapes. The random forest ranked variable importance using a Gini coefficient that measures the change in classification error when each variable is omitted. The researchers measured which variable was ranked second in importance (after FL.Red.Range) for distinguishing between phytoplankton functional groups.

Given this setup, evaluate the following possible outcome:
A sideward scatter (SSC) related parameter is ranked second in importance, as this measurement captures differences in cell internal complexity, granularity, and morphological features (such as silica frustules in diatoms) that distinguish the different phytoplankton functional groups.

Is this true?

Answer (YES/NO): NO